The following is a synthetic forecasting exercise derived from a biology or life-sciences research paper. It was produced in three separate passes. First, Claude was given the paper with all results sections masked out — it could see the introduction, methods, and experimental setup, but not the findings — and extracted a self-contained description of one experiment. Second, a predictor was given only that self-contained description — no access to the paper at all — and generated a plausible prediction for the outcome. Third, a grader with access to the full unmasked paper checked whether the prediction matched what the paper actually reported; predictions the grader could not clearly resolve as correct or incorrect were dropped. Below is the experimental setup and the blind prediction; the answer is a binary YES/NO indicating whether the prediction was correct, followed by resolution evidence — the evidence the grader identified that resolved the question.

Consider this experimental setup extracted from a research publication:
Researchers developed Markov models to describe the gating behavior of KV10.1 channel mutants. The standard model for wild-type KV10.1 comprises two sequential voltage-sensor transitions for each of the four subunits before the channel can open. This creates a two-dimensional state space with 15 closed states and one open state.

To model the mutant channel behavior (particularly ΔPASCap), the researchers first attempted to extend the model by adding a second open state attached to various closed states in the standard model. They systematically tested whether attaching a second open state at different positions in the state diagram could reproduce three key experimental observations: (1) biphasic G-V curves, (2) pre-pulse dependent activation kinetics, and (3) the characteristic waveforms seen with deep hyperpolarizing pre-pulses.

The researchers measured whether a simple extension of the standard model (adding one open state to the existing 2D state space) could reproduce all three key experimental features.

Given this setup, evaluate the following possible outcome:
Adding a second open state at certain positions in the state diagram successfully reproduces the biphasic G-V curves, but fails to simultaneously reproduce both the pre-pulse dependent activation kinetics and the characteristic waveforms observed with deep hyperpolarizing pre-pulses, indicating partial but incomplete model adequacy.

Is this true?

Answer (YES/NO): YES